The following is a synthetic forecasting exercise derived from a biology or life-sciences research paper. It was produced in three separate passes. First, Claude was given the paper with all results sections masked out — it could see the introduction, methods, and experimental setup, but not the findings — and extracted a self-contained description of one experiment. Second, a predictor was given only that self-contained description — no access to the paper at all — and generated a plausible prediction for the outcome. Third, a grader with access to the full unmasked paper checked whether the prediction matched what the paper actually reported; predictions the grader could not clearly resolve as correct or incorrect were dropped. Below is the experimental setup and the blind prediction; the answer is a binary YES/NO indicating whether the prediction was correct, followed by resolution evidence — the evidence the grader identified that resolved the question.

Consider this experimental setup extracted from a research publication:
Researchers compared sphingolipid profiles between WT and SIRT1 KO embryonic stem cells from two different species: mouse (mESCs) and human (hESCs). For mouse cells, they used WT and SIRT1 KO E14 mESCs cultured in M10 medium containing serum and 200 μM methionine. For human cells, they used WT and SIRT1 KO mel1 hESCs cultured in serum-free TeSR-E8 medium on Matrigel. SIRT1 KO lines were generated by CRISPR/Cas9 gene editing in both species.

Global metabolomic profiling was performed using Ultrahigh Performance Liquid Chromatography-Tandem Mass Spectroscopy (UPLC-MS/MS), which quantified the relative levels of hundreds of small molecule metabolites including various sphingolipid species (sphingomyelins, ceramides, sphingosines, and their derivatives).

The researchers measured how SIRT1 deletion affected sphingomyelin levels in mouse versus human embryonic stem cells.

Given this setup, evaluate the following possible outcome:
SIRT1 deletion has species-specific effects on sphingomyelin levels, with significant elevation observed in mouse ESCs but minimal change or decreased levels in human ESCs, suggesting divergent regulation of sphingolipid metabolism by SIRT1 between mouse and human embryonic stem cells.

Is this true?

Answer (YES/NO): NO